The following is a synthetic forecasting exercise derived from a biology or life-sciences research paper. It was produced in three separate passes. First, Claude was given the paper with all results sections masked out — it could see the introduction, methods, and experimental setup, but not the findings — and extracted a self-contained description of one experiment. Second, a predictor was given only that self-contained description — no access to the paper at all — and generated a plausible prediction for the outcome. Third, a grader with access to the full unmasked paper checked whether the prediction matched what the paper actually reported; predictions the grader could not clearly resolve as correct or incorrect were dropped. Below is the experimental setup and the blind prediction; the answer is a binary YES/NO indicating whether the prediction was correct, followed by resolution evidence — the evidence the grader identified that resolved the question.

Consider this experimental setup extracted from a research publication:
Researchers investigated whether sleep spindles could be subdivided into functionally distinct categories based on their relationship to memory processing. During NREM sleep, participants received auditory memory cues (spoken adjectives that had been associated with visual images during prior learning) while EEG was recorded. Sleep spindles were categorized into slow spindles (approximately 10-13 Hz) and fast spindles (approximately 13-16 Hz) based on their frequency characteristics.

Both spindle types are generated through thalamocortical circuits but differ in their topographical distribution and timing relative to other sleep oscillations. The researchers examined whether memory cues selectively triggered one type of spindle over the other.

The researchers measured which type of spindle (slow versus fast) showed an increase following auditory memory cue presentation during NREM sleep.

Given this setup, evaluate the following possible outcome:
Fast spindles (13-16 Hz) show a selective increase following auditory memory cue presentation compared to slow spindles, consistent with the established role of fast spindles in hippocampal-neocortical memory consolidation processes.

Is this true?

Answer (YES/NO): YES